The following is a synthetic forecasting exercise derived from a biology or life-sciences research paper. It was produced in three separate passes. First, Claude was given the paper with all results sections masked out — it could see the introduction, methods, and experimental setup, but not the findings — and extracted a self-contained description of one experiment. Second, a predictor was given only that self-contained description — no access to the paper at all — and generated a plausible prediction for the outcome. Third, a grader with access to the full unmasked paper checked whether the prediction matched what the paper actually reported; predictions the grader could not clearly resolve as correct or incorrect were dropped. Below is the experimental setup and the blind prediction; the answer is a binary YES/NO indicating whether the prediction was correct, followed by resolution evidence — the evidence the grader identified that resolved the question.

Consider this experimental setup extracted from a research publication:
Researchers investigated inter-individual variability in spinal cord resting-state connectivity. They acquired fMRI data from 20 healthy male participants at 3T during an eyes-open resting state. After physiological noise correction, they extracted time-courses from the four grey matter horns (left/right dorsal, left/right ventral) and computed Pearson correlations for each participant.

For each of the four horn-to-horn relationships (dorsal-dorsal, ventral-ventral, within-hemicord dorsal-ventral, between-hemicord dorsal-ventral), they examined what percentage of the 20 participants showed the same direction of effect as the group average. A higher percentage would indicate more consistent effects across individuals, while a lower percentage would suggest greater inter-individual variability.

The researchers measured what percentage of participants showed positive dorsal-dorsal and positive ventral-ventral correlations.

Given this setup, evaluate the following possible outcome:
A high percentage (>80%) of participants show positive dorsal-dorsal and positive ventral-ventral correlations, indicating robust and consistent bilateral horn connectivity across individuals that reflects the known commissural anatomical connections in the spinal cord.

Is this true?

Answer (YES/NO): YES